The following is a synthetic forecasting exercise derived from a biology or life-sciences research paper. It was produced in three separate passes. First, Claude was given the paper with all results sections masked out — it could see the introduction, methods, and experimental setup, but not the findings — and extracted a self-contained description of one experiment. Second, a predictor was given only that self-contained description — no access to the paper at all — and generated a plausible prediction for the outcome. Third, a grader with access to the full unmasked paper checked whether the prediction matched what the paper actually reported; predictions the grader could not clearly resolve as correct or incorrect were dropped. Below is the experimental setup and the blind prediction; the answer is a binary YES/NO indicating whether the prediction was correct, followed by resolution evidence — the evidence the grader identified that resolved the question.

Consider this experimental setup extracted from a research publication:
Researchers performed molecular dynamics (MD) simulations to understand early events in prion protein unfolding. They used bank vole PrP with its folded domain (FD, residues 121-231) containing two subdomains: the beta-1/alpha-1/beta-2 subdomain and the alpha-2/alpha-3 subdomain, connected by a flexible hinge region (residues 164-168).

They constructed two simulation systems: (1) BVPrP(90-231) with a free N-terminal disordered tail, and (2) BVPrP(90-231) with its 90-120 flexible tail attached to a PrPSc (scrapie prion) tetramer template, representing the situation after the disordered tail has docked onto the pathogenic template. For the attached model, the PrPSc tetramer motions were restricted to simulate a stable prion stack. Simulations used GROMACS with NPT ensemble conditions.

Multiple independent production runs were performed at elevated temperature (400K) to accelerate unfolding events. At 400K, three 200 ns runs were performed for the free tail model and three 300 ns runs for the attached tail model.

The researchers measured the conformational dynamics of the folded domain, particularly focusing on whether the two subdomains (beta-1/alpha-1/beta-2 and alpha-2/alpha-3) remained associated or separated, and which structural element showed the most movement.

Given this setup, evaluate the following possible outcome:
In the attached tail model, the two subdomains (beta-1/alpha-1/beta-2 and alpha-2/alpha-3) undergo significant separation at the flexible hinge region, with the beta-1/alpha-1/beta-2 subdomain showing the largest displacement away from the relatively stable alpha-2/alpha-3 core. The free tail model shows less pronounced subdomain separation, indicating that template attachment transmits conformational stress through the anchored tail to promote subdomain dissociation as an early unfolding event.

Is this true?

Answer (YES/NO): NO